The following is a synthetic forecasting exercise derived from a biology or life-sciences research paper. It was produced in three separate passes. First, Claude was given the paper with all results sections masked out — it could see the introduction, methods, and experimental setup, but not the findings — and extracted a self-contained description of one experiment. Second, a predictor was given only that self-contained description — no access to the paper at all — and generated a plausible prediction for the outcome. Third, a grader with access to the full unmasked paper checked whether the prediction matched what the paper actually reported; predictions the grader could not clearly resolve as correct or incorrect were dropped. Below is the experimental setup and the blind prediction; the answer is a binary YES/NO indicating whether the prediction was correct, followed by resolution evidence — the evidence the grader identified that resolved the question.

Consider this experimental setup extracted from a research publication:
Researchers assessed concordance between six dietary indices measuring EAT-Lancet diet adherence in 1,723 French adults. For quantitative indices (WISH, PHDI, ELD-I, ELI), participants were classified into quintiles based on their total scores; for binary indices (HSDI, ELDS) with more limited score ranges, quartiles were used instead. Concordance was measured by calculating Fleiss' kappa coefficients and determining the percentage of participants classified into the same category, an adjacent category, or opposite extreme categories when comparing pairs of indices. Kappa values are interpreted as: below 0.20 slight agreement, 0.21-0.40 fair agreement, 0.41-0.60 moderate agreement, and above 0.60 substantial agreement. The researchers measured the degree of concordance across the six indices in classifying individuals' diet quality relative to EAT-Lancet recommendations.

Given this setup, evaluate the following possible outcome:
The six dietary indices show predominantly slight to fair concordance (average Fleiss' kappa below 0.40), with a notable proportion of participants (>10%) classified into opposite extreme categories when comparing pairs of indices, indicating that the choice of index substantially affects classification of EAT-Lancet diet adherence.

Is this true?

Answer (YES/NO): NO